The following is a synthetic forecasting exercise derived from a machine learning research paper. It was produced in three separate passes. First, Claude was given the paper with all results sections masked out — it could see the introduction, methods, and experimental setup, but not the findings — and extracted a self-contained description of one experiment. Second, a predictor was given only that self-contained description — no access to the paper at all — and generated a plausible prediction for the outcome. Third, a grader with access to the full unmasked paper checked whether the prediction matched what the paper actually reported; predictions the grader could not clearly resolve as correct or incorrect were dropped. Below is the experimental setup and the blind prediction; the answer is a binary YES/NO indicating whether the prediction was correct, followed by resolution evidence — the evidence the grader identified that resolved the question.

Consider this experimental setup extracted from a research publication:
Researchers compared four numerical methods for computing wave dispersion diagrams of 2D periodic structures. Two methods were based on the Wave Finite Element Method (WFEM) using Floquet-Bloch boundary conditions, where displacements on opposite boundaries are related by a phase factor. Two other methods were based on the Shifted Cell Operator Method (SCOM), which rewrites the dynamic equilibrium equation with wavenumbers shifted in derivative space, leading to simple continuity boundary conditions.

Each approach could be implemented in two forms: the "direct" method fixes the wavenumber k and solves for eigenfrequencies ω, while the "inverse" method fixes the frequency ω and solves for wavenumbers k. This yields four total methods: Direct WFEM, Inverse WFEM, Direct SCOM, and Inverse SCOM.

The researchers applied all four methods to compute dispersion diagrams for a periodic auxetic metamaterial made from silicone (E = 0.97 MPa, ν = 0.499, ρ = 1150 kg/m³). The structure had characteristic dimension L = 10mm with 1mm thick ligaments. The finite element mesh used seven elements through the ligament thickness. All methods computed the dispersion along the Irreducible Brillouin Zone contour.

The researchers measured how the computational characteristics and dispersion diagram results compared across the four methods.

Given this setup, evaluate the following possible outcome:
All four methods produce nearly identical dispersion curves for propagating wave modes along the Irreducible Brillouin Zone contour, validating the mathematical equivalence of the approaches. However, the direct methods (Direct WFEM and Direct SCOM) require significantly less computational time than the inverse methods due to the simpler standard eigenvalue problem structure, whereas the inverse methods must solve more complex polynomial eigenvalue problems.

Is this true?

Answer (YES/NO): NO